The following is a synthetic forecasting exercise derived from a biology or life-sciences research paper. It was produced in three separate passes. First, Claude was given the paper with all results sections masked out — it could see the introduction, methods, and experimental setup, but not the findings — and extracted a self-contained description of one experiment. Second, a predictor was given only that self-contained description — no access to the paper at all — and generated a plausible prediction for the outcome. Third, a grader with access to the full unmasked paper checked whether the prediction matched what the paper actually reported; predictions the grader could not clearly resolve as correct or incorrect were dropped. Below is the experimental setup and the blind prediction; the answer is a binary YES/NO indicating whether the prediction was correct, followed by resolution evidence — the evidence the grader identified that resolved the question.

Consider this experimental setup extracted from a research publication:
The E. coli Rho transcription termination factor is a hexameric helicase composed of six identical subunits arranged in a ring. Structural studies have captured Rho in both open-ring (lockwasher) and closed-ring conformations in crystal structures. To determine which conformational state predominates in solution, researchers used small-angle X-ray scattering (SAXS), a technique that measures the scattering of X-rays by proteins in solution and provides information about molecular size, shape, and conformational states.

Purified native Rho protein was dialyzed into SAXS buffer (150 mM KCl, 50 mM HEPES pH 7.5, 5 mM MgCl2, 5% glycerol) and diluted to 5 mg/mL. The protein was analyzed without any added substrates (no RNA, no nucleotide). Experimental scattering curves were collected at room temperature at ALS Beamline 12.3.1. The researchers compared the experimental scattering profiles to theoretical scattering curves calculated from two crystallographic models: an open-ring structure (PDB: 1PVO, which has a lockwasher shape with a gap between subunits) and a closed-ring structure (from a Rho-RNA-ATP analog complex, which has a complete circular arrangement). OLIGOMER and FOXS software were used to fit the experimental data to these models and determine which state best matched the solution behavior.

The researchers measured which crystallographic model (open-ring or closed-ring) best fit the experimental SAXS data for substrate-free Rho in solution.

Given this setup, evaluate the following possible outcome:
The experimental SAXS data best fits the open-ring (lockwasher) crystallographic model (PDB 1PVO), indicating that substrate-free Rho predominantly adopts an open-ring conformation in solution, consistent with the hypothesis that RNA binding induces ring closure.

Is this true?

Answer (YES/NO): YES